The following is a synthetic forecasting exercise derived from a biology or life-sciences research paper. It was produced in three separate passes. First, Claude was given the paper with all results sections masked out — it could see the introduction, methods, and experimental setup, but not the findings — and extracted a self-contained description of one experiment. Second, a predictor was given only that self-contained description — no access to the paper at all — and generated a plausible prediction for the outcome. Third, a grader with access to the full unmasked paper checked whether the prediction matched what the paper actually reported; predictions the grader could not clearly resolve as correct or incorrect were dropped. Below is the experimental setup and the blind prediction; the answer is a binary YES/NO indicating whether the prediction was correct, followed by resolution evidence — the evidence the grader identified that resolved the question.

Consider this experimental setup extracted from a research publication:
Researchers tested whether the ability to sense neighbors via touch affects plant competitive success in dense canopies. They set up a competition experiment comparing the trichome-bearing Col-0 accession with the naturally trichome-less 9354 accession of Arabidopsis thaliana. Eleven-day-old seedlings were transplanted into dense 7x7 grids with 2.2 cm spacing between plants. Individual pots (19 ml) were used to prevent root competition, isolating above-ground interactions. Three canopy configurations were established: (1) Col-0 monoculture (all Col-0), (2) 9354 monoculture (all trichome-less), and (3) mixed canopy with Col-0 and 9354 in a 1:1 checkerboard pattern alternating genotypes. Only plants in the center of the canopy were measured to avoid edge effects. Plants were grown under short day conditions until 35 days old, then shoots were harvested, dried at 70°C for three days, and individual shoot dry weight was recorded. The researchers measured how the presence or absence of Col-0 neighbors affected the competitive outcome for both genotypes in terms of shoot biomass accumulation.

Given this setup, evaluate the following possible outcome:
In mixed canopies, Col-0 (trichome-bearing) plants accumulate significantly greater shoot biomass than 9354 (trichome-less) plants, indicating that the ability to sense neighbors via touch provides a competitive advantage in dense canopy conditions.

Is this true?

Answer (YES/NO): YES